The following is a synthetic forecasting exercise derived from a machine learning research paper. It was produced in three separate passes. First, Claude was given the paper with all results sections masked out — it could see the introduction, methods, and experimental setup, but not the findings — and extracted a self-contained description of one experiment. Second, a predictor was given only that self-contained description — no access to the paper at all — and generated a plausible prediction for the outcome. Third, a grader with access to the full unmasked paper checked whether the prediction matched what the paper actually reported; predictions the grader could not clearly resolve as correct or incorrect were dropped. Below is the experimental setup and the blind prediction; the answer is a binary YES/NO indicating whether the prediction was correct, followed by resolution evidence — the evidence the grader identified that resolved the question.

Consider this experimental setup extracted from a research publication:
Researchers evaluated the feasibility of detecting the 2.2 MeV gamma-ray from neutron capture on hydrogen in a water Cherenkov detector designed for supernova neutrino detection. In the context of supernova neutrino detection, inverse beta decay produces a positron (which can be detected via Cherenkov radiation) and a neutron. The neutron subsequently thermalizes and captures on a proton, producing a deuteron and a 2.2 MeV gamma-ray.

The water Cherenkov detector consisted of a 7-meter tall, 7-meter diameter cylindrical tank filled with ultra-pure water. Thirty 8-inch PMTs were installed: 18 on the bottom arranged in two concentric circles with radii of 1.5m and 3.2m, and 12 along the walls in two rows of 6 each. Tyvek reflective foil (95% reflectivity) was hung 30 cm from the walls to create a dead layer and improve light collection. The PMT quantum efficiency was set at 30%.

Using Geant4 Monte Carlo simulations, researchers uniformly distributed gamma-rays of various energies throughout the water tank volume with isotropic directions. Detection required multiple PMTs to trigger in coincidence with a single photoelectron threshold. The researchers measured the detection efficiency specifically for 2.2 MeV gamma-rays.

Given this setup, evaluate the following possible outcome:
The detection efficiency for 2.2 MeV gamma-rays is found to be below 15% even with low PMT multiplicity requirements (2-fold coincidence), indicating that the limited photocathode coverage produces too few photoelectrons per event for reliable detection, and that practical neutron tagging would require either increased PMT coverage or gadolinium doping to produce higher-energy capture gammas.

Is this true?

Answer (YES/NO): NO